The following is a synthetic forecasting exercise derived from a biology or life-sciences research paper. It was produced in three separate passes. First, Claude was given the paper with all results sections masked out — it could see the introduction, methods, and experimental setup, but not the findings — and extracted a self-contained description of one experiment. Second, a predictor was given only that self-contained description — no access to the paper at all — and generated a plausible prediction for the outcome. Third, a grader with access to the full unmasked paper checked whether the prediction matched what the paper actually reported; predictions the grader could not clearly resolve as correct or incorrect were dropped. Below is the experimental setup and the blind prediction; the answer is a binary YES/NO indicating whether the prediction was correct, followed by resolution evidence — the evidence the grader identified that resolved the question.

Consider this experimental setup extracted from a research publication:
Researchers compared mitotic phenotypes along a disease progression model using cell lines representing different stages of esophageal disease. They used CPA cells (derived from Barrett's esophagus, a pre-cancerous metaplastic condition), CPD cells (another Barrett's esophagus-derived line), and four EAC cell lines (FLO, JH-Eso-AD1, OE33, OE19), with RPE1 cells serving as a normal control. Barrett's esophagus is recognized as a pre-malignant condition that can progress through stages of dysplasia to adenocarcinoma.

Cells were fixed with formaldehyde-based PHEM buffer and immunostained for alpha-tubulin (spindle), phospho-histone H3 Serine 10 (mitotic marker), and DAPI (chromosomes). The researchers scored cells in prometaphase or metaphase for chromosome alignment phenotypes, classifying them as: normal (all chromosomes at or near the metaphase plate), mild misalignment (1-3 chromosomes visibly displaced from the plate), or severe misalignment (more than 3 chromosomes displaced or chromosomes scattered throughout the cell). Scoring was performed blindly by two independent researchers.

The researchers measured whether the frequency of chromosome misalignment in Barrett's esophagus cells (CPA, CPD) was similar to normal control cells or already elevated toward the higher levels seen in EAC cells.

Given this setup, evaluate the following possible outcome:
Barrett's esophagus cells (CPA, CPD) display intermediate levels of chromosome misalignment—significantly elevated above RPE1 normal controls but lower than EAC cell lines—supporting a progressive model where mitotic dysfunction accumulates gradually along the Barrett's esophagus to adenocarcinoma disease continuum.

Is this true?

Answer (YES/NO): NO